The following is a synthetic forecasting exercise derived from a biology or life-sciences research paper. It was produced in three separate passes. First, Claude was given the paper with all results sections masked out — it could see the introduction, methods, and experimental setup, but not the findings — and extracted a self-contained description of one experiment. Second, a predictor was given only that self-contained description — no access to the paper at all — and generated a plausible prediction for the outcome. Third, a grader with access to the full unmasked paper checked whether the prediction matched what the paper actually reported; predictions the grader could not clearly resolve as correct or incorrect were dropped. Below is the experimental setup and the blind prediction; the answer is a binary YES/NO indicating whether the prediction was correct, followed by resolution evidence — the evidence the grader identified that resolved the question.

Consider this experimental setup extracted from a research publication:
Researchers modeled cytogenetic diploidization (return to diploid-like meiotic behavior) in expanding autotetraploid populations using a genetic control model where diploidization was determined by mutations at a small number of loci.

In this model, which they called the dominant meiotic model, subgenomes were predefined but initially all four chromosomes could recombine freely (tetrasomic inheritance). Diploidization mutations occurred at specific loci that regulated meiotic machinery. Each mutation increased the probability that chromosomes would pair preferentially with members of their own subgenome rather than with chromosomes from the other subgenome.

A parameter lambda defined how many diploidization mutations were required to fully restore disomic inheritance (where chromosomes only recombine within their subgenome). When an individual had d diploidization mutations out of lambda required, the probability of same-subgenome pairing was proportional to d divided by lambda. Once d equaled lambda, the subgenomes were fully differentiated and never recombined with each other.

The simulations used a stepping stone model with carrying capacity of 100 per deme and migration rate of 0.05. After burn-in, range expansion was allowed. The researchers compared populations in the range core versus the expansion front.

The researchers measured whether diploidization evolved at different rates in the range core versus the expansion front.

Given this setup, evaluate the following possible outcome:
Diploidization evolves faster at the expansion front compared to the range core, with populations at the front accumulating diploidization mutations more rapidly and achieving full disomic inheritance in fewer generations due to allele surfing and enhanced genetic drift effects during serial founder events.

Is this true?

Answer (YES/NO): NO